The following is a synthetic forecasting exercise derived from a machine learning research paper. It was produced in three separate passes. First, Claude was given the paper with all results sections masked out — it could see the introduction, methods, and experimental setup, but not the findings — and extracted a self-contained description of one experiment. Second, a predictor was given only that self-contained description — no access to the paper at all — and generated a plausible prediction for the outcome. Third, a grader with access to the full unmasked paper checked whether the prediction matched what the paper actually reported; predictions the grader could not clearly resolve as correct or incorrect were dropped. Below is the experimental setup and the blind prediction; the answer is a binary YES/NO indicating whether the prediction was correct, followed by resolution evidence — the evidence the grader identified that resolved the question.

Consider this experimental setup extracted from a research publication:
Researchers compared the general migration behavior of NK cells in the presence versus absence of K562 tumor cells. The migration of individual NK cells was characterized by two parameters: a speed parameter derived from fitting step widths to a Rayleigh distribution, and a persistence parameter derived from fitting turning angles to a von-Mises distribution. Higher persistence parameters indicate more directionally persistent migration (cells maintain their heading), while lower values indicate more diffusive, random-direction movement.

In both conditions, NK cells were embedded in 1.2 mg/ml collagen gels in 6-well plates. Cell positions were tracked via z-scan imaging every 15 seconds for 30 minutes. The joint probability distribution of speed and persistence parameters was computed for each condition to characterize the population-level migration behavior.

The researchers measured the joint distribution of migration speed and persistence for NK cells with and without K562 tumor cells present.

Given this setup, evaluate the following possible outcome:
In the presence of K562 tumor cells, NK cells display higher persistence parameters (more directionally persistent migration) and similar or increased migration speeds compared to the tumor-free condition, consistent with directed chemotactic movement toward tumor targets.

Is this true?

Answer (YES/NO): NO